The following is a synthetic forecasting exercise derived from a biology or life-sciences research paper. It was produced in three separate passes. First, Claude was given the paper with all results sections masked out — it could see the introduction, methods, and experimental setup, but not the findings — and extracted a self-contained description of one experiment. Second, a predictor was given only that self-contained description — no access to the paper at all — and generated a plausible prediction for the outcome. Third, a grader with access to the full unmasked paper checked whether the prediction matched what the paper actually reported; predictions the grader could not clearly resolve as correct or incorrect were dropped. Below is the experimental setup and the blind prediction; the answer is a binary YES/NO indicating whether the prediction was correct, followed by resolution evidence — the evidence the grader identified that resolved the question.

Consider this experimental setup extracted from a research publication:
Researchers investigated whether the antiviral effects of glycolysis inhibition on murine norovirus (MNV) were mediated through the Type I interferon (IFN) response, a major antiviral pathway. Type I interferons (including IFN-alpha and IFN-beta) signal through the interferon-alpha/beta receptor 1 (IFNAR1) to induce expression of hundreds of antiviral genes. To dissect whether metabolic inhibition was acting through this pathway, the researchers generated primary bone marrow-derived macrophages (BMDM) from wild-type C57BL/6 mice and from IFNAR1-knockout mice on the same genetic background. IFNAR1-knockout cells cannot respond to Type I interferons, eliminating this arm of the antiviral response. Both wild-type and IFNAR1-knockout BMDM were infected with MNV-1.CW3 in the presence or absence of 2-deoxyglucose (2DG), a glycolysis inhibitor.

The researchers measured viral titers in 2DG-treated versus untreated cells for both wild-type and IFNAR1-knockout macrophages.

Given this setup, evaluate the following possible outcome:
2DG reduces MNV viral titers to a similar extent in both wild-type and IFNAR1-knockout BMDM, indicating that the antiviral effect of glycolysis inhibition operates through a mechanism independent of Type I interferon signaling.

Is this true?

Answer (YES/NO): YES